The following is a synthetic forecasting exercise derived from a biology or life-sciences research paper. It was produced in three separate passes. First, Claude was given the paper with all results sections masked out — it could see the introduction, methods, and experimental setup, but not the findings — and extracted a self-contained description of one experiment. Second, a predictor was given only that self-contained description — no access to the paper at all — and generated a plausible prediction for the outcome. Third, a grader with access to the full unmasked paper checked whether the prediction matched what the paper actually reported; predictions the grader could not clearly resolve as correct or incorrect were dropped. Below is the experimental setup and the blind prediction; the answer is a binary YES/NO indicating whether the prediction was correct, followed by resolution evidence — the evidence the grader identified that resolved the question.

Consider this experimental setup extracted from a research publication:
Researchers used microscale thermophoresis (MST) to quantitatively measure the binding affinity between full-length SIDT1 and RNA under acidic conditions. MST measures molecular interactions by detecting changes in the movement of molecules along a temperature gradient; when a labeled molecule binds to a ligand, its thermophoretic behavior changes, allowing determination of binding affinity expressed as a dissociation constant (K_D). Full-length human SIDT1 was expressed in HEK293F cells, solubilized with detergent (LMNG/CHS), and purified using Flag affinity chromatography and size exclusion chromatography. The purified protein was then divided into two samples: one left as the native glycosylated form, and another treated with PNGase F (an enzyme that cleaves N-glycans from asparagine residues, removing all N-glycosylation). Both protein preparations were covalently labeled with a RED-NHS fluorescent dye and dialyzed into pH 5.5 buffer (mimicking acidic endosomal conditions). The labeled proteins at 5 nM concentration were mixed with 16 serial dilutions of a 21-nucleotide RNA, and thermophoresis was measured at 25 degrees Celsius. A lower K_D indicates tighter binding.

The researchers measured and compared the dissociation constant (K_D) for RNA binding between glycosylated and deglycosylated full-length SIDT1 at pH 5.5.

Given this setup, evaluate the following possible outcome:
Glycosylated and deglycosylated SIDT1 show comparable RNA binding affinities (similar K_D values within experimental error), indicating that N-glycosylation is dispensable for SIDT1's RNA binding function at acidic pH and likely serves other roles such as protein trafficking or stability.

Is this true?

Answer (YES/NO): NO